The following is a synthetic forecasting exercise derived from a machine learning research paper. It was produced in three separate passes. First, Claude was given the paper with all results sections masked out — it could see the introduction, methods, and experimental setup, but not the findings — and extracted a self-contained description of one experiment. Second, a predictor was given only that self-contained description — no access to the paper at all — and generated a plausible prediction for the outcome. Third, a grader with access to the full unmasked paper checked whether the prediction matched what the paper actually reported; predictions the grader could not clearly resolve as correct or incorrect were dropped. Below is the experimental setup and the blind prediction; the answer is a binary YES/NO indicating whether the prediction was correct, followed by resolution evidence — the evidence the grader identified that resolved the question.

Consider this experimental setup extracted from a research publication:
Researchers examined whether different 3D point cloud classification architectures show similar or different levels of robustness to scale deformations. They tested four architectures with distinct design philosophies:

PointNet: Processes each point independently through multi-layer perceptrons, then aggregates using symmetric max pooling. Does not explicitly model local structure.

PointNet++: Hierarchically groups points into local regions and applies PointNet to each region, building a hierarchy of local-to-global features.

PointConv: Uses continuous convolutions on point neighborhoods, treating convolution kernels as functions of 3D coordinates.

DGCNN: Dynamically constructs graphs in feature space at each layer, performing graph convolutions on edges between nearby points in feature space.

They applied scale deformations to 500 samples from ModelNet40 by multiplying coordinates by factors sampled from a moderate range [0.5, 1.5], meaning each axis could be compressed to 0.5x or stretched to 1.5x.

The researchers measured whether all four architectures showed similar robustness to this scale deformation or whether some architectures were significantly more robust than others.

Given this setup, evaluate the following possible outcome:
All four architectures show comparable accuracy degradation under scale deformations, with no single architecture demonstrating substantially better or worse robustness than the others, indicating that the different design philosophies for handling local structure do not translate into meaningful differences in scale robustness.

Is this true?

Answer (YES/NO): YES